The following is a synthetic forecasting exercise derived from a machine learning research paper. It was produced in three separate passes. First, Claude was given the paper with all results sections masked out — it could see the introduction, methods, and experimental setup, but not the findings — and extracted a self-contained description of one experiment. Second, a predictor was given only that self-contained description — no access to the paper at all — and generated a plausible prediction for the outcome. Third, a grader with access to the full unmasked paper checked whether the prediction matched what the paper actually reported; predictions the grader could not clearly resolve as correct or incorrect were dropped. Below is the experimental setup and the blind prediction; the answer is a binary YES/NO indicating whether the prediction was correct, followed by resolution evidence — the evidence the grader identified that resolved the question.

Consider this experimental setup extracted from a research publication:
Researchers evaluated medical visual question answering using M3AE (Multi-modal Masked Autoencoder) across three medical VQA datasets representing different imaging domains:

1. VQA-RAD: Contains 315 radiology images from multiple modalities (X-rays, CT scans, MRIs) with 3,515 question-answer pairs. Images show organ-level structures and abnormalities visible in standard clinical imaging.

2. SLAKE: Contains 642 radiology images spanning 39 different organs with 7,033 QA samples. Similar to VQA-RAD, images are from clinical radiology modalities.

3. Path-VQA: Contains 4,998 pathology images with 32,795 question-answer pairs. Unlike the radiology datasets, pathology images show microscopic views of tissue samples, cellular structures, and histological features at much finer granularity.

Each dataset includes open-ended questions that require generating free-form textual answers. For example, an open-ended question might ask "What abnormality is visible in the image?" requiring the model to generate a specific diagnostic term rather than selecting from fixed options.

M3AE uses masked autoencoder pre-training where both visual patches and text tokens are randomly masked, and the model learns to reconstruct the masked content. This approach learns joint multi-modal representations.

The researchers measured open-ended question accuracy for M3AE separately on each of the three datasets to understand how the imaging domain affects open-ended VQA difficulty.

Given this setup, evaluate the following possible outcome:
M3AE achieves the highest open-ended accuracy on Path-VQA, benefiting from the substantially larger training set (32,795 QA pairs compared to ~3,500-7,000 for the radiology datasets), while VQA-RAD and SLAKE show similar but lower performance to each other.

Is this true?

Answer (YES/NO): NO